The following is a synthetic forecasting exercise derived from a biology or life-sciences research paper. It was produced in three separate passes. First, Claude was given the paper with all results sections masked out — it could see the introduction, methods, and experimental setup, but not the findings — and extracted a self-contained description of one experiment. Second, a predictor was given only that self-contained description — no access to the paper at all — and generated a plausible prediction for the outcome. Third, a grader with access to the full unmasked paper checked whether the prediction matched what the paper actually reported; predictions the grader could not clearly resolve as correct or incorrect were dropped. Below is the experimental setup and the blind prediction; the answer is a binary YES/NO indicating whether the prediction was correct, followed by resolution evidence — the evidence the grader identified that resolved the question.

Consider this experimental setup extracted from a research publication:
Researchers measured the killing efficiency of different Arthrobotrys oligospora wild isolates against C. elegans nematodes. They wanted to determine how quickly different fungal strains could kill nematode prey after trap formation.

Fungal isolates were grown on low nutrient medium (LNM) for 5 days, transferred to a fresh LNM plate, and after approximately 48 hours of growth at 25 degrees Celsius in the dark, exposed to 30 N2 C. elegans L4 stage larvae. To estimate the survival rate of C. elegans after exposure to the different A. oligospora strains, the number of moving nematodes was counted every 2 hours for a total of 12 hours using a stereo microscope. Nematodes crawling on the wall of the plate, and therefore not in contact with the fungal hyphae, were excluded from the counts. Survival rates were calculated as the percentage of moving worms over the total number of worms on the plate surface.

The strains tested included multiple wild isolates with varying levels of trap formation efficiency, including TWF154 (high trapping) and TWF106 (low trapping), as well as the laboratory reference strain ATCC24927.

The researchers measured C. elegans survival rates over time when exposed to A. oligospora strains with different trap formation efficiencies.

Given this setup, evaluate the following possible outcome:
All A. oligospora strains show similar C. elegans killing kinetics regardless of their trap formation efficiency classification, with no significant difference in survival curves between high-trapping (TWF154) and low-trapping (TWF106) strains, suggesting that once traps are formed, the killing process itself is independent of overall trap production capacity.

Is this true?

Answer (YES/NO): NO